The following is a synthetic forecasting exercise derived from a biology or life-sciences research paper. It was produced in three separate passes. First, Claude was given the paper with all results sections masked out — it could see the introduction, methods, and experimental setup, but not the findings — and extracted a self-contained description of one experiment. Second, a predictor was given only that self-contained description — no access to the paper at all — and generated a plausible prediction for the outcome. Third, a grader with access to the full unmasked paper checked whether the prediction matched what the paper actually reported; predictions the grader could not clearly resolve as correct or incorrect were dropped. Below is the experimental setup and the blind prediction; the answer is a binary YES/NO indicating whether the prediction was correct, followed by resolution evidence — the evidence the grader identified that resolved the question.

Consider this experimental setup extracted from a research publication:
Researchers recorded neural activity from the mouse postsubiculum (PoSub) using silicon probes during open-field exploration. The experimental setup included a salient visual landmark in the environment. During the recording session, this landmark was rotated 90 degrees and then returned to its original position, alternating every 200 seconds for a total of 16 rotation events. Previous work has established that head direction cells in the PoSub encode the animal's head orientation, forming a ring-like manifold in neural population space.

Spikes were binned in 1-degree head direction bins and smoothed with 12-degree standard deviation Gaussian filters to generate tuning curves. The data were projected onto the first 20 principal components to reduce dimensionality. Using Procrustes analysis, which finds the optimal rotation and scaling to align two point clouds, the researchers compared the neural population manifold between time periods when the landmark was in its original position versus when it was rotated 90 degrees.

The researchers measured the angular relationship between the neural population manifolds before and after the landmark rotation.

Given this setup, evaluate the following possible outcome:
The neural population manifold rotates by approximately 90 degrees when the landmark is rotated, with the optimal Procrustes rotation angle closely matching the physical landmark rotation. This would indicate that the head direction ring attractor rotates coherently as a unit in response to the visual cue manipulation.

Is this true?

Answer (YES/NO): YES